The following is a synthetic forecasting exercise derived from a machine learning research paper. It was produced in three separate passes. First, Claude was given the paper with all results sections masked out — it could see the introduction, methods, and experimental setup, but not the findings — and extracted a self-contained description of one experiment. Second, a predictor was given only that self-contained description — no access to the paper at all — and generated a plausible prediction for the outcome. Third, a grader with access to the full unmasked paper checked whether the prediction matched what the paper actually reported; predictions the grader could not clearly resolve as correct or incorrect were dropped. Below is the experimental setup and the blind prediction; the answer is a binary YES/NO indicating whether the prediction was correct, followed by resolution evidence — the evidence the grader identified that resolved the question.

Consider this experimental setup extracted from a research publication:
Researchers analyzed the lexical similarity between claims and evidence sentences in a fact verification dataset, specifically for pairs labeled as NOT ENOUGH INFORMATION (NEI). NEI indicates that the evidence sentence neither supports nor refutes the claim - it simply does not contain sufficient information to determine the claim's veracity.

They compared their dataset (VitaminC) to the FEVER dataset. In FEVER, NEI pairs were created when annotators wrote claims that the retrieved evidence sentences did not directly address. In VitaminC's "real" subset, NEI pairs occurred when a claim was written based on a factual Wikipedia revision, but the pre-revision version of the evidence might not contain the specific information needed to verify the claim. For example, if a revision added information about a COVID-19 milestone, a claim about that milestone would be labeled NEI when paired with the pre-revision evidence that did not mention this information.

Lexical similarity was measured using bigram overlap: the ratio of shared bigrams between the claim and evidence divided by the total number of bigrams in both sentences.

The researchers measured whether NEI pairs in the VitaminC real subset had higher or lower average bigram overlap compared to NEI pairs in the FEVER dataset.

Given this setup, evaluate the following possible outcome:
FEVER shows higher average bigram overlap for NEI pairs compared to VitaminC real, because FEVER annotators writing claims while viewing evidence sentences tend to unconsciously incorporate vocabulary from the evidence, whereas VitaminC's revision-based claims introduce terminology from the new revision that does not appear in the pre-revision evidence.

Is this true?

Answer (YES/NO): NO